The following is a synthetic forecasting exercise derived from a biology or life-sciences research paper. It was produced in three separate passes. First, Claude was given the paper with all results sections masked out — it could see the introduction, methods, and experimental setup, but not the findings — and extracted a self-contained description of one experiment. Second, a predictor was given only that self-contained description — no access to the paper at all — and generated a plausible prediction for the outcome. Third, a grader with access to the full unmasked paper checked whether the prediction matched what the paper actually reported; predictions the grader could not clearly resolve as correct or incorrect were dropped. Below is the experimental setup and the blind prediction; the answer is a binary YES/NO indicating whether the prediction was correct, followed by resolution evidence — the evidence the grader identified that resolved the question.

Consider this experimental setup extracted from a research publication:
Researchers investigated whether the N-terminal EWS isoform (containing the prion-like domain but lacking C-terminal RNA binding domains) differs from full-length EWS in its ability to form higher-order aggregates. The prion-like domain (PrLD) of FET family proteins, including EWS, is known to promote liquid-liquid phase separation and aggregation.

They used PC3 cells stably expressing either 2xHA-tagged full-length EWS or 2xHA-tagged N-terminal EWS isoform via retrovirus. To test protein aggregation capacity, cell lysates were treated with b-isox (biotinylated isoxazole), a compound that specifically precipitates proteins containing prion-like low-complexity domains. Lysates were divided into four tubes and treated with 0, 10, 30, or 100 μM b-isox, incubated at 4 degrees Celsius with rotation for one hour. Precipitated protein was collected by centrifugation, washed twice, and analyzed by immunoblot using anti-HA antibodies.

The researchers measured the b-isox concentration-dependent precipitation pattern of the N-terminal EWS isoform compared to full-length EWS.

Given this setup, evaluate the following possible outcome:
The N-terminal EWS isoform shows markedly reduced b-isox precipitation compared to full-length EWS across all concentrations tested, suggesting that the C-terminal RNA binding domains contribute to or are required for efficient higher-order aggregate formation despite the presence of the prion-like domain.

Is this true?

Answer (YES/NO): NO